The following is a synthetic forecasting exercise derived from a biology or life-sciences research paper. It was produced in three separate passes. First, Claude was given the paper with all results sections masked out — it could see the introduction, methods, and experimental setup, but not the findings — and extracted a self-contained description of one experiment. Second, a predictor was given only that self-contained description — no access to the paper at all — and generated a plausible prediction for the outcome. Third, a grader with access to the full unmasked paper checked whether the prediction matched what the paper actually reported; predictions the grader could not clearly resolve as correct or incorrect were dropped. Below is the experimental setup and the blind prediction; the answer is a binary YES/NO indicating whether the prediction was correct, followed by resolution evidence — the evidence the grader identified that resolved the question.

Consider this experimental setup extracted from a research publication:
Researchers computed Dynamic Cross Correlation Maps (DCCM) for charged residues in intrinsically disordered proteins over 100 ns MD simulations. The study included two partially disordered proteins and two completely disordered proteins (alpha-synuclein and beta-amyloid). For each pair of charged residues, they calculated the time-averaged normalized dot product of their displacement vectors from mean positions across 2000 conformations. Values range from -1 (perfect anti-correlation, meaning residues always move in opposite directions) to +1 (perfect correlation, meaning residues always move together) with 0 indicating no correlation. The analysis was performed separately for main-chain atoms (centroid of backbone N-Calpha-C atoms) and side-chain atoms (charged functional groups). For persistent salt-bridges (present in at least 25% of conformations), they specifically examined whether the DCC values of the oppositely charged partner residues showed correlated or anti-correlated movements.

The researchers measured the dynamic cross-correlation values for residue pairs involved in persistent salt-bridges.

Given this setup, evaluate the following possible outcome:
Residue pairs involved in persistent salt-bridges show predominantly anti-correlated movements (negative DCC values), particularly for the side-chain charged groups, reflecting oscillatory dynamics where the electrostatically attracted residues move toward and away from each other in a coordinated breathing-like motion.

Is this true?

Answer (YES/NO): NO